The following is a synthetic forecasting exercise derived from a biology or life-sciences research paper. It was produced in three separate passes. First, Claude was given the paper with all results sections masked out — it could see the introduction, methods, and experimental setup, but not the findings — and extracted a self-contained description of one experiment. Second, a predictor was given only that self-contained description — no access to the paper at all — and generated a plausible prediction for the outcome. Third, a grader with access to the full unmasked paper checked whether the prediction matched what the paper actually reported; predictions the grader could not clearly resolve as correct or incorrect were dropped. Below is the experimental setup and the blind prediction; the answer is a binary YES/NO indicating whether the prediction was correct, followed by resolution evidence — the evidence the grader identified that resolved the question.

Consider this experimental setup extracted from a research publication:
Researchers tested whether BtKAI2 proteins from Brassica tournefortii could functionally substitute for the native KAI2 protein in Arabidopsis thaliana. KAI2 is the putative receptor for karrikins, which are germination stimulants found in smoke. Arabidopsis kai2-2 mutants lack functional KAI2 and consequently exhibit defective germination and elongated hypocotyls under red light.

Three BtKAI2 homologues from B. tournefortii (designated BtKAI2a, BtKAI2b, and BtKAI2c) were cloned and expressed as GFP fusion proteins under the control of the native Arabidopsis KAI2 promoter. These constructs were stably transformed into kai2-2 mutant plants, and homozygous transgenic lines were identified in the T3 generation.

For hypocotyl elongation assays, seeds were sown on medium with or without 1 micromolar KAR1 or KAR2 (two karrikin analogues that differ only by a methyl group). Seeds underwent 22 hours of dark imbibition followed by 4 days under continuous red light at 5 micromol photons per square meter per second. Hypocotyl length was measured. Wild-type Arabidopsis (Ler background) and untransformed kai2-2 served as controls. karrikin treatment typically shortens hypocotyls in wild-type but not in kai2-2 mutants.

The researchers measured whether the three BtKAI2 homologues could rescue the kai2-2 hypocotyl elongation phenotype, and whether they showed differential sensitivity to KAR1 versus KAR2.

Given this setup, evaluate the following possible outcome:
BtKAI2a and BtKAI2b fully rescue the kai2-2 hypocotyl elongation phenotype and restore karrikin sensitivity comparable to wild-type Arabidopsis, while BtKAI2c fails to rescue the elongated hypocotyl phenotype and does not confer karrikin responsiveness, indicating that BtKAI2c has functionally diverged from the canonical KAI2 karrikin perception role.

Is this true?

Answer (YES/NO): YES